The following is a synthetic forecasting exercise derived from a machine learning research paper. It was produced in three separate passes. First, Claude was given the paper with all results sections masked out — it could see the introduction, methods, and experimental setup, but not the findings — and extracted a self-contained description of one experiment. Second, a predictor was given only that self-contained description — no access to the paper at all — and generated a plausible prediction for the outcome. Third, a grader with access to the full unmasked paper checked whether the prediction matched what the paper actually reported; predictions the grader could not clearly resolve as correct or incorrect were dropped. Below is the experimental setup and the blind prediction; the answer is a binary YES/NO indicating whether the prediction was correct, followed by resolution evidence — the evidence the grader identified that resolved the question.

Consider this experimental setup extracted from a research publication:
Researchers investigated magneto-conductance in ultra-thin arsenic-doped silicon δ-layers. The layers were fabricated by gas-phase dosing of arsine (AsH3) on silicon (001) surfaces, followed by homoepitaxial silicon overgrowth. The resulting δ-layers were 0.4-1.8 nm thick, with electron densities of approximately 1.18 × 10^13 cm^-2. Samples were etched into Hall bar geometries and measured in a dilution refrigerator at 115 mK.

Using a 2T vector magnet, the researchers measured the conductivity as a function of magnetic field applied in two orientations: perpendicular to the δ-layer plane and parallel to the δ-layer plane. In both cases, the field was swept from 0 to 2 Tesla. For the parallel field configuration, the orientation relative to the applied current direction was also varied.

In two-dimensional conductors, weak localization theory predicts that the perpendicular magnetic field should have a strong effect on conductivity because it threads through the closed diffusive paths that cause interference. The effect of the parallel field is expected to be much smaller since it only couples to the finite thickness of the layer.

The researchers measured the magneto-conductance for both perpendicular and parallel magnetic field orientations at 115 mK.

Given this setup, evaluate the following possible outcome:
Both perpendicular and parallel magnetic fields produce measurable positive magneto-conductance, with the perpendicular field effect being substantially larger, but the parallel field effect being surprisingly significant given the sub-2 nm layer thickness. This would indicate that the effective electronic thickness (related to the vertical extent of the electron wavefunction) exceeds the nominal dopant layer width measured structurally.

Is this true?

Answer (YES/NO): NO